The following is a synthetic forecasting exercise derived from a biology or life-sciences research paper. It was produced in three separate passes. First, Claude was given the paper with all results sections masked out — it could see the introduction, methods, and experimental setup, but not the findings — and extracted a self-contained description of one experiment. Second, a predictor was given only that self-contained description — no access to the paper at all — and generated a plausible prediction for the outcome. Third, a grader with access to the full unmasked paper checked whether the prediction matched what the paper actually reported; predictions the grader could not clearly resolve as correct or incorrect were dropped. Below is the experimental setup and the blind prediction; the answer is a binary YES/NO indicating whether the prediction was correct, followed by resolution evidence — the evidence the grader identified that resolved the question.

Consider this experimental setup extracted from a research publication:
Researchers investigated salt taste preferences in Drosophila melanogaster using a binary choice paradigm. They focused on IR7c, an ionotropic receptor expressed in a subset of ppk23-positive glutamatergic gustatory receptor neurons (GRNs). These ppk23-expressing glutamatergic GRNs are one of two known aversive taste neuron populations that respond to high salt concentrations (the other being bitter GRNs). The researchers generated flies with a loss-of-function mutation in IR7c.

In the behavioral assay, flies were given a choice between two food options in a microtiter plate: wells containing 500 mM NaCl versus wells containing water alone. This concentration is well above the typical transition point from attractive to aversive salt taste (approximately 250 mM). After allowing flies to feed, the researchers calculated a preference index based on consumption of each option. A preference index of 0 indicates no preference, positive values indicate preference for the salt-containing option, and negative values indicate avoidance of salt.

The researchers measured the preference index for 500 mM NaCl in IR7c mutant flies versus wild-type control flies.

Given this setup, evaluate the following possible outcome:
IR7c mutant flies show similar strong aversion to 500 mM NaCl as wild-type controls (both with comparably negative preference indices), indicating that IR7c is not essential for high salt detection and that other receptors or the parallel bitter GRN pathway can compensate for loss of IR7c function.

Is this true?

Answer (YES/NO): NO